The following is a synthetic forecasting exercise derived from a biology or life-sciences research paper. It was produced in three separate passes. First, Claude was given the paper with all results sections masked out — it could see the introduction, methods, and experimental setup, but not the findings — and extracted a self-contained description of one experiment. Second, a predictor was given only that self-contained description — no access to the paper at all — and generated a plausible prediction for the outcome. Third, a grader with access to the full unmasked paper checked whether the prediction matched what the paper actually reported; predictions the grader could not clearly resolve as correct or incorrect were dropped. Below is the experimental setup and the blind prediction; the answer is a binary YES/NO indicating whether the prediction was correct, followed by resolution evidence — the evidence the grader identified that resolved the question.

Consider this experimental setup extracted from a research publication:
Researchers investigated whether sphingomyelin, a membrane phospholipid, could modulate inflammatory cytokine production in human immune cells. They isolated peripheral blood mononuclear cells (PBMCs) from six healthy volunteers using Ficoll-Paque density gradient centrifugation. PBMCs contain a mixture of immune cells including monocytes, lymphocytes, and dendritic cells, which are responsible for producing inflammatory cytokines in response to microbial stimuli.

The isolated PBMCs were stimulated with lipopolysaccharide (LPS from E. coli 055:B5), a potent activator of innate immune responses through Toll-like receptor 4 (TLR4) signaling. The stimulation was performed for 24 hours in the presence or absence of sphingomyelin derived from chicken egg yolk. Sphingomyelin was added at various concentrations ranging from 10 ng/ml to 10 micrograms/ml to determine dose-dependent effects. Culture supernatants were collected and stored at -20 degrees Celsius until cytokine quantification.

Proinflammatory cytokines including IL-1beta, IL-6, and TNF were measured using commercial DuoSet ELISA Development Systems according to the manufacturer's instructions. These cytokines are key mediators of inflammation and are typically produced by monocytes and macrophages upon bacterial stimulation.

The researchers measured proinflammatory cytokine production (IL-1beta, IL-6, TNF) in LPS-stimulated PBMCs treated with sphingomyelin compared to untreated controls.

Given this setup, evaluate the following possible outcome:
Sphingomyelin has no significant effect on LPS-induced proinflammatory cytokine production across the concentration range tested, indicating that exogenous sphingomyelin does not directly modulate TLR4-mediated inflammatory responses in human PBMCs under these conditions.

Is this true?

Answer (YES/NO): NO